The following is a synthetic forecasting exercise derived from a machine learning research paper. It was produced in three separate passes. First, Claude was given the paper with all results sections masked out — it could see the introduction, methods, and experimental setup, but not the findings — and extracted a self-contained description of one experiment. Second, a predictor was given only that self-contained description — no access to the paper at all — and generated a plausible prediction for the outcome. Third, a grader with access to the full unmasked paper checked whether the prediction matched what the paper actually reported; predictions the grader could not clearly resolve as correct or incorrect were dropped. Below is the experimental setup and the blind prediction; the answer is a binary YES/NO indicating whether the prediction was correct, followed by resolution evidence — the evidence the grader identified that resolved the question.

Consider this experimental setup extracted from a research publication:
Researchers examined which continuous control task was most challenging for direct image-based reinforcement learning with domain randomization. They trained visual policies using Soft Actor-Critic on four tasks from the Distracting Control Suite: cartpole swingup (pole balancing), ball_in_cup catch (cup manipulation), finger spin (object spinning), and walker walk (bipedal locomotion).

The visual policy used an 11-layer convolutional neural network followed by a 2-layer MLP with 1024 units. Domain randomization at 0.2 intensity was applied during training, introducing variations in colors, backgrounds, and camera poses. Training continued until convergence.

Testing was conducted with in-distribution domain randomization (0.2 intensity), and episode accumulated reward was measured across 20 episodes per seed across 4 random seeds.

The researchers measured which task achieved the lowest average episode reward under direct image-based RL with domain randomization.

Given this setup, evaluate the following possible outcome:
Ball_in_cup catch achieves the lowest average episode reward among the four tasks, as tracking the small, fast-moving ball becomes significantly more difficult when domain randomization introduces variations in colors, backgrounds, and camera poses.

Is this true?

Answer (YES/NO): NO